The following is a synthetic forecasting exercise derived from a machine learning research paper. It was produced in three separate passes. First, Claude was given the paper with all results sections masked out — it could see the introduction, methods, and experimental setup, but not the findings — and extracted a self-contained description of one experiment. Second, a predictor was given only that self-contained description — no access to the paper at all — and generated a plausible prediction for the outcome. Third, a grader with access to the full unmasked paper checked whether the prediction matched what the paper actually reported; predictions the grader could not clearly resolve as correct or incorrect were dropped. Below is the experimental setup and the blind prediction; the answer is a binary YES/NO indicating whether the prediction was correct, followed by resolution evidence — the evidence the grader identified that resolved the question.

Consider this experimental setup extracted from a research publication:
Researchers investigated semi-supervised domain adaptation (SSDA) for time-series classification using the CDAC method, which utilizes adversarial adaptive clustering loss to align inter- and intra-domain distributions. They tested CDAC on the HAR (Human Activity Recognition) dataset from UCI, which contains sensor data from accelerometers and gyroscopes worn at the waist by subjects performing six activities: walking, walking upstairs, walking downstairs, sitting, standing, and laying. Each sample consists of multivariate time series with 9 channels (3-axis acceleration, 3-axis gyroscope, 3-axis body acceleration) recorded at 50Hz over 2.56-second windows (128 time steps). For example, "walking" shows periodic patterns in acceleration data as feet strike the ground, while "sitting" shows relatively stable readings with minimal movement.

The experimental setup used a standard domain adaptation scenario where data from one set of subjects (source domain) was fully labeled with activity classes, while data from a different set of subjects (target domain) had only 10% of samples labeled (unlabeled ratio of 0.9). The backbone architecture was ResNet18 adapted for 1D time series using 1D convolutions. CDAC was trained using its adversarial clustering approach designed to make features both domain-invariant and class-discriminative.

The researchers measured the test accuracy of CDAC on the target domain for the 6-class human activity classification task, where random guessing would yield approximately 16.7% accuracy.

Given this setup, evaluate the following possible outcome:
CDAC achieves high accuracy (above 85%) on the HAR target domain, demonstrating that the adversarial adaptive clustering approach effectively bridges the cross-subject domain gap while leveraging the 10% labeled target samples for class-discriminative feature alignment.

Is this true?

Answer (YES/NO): NO